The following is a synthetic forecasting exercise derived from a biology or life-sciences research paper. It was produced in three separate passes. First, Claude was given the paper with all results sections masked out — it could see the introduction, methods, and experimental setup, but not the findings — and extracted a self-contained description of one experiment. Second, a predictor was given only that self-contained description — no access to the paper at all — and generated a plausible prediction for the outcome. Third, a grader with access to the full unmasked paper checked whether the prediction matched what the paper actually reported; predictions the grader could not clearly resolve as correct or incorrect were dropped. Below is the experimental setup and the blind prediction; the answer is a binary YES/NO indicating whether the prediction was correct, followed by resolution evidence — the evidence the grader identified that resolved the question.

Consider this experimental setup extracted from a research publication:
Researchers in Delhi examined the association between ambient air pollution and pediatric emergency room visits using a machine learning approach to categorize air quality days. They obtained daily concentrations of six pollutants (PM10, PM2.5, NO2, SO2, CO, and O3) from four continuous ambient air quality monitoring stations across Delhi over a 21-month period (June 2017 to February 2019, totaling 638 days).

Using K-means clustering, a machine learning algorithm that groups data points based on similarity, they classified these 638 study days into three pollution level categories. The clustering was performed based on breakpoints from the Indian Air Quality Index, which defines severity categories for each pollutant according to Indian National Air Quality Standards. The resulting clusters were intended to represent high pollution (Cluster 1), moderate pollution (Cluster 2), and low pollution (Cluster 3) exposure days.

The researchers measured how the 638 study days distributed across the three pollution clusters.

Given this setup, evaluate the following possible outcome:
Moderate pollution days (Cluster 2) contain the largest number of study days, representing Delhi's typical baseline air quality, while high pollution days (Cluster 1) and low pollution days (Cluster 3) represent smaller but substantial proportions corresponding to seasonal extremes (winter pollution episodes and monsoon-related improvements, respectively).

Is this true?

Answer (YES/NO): NO